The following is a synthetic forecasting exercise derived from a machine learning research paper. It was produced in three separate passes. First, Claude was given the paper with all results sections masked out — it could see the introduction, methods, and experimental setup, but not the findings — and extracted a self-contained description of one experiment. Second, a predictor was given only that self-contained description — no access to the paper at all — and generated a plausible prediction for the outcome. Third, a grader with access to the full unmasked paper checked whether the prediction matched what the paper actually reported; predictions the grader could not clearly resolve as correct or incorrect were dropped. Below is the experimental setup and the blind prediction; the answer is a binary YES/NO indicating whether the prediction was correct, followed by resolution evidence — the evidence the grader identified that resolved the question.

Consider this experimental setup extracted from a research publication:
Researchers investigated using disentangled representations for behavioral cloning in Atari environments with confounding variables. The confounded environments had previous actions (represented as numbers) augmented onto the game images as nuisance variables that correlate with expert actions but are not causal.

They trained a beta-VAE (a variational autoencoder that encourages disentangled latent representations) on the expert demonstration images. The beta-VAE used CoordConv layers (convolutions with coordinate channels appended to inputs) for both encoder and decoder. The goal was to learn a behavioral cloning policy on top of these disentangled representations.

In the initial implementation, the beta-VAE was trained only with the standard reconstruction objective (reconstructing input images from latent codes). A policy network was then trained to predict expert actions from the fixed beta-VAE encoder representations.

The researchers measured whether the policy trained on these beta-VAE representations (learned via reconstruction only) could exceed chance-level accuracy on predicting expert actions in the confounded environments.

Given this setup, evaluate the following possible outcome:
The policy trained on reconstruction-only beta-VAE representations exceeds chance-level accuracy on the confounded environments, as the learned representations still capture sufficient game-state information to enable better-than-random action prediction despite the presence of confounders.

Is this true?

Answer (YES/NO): NO